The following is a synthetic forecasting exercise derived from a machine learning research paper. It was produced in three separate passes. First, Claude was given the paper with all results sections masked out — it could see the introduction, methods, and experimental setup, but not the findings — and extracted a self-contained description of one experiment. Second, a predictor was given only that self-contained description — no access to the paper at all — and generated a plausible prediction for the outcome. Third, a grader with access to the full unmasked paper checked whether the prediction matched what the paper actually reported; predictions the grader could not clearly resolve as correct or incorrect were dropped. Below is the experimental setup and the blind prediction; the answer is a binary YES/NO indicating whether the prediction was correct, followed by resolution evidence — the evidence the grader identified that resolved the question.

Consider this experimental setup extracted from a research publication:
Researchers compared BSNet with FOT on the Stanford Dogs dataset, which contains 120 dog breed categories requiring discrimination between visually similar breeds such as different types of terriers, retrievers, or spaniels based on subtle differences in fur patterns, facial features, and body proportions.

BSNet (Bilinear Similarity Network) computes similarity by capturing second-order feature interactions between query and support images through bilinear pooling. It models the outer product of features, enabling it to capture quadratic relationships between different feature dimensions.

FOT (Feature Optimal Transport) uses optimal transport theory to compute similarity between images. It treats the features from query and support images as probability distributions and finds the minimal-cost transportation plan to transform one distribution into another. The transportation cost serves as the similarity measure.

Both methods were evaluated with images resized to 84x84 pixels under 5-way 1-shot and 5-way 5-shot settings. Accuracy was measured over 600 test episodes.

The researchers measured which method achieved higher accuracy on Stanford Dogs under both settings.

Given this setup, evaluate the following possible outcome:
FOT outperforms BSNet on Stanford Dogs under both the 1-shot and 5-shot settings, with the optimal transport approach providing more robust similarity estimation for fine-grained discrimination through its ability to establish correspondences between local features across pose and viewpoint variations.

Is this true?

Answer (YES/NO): NO